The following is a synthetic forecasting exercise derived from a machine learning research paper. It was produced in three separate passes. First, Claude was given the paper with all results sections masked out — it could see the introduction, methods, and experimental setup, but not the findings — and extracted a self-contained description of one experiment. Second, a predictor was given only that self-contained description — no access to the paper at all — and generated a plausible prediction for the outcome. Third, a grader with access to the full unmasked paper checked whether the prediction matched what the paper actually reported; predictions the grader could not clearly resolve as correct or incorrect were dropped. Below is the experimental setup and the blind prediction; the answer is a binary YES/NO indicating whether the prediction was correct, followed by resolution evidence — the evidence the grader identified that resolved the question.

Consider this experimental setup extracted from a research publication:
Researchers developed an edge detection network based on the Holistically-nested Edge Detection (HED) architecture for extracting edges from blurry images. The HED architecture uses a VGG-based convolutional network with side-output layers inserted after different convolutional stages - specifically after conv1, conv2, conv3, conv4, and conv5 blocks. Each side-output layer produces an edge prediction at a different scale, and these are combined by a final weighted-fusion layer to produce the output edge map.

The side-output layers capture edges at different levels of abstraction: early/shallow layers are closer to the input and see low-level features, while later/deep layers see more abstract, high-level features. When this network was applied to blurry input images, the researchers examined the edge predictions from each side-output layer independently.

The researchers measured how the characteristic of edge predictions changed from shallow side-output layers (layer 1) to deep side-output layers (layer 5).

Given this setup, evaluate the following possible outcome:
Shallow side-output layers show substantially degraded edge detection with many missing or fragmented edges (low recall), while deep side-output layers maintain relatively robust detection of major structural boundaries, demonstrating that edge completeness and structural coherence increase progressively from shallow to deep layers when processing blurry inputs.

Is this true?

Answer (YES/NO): NO